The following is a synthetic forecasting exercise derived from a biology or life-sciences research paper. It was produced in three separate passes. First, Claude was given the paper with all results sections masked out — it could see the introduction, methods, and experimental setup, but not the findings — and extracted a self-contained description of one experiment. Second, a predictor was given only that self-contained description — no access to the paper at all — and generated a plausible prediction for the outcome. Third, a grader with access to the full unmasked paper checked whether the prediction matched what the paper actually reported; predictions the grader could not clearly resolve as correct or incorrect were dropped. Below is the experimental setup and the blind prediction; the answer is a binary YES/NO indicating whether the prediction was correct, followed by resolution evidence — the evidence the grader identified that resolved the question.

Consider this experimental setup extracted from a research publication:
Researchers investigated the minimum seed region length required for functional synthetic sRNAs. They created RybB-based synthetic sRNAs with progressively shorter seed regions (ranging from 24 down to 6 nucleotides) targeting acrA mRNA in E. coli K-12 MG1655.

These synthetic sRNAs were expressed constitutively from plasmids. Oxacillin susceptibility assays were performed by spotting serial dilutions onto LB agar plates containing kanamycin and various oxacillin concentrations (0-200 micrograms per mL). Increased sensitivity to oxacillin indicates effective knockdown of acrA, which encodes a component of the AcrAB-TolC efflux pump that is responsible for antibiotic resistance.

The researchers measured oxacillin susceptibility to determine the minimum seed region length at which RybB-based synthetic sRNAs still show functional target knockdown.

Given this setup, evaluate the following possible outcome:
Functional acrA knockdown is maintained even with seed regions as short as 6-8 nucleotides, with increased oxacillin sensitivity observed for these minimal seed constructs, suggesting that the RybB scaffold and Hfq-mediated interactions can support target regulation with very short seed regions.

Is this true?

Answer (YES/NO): NO